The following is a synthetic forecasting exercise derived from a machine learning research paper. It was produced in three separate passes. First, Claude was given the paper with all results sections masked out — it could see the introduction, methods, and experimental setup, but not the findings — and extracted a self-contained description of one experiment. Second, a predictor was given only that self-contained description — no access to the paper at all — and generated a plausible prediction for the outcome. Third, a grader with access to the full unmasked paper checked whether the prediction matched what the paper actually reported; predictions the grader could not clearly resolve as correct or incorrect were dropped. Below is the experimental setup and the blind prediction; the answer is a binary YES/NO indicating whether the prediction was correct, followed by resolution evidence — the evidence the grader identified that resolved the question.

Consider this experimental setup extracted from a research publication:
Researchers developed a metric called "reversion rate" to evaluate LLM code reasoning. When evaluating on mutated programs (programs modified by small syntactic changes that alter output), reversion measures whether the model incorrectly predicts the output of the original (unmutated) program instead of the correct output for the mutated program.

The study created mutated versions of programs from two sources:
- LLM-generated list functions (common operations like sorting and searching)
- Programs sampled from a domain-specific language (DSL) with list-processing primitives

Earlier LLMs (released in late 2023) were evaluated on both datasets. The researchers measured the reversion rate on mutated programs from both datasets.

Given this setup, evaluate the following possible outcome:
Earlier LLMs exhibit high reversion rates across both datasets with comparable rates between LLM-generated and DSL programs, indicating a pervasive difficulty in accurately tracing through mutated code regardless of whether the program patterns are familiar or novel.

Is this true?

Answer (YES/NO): NO